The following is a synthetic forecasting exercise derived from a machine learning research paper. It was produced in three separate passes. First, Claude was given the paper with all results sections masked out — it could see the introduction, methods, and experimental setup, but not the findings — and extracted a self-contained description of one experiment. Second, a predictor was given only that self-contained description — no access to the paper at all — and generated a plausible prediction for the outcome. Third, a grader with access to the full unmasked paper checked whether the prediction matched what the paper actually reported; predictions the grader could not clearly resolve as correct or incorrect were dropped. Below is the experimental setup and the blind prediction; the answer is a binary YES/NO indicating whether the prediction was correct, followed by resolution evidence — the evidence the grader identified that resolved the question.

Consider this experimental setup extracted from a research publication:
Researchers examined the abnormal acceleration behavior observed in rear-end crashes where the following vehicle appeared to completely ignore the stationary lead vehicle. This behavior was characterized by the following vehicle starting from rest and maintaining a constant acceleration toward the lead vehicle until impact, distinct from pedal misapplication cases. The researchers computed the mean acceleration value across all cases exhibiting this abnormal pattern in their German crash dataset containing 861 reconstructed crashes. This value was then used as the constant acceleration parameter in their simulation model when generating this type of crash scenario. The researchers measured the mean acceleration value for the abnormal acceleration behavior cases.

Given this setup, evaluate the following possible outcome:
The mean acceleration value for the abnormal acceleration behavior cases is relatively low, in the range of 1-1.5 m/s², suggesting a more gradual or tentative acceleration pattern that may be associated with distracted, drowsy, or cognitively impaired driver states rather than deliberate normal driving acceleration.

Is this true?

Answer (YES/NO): NO